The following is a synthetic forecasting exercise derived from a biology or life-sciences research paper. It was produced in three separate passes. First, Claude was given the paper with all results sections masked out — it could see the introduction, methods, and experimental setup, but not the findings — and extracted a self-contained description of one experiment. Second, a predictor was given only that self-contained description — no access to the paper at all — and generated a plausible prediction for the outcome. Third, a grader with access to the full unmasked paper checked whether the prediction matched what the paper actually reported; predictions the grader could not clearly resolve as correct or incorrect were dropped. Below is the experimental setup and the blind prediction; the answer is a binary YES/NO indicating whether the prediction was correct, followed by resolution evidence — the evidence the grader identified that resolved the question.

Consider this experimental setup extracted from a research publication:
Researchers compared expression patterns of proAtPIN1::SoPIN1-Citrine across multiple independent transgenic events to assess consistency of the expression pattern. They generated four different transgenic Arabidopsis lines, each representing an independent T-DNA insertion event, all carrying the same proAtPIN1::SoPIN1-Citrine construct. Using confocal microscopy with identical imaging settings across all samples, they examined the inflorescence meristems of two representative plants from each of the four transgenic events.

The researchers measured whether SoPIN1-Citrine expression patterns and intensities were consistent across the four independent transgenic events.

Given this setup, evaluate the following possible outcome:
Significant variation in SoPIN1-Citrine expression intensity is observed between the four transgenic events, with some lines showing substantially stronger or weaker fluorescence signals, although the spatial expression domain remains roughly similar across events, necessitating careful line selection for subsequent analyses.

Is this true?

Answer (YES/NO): NO